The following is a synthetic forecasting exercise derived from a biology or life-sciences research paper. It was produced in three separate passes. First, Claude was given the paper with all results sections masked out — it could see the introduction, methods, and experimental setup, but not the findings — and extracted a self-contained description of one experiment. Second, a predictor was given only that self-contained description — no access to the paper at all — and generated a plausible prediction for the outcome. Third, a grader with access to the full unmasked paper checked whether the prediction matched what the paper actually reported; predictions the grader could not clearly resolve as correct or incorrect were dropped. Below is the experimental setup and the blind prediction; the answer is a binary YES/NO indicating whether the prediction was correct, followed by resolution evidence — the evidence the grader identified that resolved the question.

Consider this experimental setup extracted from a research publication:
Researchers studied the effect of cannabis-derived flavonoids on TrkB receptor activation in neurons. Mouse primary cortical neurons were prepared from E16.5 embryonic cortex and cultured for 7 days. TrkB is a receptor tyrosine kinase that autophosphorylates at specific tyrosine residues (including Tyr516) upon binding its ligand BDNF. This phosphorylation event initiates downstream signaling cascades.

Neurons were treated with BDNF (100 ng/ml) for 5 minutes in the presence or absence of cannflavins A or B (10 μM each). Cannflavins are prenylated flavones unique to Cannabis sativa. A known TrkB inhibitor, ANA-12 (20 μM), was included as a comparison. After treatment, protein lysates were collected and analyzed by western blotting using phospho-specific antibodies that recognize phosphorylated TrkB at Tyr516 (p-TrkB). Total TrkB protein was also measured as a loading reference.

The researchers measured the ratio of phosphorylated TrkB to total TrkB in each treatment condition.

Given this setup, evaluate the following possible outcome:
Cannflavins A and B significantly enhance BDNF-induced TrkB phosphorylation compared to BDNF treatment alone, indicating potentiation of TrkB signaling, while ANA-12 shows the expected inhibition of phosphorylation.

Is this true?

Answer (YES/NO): NO